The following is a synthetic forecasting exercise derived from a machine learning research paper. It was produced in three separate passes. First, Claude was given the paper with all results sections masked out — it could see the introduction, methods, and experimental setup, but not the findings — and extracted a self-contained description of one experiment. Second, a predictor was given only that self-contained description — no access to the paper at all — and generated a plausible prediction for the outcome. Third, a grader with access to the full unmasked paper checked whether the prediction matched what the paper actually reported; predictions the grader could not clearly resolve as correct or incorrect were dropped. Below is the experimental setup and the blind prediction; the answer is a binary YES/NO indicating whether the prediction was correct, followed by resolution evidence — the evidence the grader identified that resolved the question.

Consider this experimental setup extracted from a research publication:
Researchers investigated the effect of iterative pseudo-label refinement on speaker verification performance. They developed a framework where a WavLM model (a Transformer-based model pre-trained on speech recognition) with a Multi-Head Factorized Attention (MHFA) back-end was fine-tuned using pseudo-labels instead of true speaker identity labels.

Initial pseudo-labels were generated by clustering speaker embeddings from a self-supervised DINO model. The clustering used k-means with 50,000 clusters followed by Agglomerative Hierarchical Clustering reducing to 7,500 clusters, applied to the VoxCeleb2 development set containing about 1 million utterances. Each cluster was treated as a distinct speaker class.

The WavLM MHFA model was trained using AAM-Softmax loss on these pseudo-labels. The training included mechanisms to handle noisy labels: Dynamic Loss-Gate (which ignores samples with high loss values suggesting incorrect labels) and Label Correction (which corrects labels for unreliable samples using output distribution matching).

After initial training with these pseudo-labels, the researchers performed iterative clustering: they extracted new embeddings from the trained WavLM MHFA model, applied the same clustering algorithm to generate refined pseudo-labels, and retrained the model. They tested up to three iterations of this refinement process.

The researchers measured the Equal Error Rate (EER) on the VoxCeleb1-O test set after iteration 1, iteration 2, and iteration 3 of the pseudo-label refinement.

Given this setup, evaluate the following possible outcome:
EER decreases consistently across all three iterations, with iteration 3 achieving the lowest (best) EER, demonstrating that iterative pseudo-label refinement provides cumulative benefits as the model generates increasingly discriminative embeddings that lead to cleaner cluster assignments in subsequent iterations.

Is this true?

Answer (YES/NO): NO